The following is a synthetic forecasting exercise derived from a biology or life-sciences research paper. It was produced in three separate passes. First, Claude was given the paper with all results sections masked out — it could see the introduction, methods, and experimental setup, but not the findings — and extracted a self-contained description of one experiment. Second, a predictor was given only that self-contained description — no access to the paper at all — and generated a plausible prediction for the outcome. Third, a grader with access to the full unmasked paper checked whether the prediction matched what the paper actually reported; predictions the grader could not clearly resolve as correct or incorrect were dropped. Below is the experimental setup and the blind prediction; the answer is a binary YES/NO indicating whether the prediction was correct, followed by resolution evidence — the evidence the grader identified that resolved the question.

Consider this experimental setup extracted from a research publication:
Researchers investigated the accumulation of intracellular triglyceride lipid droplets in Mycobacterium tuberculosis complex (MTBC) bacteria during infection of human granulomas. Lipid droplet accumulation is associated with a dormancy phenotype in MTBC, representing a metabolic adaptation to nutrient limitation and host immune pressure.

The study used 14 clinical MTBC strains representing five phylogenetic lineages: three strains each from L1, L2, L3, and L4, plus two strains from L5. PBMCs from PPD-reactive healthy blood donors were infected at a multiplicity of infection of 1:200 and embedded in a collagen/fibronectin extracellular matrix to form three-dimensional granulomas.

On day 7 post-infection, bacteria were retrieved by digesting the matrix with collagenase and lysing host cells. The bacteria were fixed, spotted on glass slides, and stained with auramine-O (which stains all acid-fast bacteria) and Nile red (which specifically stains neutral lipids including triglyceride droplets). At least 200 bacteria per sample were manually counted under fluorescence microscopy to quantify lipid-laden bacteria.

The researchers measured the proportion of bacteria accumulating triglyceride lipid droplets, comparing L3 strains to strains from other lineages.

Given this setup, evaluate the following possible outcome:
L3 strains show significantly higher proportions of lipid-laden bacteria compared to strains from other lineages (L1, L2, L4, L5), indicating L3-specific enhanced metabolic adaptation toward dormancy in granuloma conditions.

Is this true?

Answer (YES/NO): NO